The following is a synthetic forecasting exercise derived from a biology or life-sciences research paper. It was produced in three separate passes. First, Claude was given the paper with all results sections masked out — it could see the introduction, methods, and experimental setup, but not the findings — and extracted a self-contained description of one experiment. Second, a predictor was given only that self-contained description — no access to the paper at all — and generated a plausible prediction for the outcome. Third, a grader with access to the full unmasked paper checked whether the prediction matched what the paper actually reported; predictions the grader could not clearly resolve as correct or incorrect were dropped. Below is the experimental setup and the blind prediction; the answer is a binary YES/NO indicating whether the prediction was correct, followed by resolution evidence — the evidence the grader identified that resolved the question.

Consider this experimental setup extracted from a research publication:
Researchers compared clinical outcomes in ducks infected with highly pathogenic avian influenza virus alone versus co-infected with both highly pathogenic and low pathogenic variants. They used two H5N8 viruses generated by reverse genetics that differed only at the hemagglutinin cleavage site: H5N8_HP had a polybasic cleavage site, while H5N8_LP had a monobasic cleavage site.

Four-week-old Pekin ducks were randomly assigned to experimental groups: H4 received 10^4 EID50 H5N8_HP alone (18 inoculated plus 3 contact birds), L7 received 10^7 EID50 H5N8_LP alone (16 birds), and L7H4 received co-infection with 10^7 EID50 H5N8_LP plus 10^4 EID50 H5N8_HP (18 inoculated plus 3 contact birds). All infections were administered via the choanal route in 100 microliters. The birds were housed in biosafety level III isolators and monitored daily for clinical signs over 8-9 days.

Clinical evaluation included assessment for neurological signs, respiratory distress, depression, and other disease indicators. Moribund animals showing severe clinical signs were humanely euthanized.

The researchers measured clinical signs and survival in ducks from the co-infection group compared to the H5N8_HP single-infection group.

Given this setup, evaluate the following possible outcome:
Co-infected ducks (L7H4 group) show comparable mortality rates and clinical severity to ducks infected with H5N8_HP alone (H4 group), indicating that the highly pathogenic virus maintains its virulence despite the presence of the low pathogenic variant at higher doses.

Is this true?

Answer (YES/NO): NO